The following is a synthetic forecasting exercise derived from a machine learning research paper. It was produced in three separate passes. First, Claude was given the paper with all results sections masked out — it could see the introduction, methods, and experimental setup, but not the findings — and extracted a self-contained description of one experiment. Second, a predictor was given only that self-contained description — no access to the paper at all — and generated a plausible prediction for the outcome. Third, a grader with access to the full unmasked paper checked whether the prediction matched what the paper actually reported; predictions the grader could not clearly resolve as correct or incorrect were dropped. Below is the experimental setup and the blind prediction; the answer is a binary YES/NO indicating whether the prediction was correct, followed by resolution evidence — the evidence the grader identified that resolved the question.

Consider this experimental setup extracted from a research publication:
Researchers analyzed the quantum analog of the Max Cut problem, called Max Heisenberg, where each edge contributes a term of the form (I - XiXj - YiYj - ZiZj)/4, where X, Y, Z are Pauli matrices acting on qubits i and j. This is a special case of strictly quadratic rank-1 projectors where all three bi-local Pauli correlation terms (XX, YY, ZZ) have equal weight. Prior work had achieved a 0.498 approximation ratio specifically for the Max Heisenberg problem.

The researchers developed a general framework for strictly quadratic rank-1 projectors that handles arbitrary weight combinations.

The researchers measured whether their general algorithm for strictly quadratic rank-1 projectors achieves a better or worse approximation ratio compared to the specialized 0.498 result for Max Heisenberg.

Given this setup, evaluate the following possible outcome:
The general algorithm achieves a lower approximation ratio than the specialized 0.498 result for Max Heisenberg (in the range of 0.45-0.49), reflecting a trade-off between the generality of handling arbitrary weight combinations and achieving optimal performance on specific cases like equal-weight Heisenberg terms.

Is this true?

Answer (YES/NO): NO